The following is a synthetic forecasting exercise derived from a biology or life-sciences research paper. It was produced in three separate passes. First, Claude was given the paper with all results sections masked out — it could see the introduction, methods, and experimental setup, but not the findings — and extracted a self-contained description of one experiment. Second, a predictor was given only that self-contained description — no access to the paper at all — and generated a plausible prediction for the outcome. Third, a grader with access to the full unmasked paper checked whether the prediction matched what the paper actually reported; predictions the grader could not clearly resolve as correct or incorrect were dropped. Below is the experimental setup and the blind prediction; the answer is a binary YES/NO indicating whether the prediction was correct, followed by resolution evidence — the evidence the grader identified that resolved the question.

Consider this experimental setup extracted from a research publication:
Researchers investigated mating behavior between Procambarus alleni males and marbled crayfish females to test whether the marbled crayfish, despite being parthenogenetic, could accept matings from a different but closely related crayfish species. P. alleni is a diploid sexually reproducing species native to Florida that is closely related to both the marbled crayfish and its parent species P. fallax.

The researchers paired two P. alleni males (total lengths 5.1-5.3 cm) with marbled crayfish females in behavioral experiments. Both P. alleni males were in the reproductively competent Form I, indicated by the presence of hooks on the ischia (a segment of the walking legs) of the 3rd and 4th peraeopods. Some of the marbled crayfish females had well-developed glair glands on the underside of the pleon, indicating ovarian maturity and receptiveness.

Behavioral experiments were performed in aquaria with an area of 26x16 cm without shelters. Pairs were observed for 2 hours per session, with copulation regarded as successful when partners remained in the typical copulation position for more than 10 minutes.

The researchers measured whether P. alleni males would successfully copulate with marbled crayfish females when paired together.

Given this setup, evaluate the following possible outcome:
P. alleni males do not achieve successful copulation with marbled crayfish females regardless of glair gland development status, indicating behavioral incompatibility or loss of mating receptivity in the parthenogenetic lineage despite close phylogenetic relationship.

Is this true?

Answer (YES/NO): YES